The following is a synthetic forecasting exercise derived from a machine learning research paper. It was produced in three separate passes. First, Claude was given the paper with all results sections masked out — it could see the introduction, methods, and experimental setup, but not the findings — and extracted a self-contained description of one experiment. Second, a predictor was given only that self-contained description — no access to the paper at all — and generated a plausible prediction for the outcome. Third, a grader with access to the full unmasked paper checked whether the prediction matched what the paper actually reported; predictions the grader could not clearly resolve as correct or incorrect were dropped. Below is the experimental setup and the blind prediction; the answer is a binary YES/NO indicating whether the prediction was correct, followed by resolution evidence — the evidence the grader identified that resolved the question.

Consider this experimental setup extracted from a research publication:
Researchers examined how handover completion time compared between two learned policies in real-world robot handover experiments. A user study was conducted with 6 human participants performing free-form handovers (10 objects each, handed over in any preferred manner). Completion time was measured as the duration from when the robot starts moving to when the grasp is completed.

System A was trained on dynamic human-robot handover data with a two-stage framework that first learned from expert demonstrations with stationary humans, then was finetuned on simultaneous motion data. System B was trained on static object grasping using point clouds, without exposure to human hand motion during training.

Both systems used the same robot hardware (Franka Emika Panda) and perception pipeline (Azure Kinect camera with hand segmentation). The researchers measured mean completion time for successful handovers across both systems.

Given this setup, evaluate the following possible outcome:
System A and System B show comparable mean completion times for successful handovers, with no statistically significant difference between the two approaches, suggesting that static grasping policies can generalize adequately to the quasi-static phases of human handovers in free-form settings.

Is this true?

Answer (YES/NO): NO